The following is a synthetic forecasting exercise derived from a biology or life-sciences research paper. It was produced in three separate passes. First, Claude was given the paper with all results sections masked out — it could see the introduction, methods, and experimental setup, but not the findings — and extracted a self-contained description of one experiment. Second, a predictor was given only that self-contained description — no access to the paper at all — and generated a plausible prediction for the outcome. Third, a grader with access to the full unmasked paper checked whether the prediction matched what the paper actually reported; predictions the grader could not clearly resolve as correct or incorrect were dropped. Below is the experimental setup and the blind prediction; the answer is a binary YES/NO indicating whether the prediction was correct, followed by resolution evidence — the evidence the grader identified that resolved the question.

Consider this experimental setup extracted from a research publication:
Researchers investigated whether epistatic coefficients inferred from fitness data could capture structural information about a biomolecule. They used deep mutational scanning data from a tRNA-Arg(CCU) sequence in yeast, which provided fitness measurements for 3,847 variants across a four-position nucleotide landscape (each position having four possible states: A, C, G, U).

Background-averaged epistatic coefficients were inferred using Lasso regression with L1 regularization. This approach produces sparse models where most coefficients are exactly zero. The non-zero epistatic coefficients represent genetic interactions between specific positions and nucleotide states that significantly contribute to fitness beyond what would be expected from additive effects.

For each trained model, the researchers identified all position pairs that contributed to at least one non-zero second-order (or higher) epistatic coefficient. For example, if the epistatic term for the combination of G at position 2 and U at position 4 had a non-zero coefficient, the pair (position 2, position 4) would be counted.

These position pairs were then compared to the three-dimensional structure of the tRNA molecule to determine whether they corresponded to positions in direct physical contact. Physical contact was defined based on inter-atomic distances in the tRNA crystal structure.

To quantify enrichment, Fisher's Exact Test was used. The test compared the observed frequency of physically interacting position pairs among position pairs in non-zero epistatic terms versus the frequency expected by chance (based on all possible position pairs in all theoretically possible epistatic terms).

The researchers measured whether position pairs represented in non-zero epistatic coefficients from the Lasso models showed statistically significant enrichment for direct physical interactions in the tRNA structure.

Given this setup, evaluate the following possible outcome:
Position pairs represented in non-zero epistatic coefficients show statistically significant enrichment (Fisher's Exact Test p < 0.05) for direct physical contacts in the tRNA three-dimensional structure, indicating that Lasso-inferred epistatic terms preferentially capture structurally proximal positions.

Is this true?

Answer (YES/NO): YES